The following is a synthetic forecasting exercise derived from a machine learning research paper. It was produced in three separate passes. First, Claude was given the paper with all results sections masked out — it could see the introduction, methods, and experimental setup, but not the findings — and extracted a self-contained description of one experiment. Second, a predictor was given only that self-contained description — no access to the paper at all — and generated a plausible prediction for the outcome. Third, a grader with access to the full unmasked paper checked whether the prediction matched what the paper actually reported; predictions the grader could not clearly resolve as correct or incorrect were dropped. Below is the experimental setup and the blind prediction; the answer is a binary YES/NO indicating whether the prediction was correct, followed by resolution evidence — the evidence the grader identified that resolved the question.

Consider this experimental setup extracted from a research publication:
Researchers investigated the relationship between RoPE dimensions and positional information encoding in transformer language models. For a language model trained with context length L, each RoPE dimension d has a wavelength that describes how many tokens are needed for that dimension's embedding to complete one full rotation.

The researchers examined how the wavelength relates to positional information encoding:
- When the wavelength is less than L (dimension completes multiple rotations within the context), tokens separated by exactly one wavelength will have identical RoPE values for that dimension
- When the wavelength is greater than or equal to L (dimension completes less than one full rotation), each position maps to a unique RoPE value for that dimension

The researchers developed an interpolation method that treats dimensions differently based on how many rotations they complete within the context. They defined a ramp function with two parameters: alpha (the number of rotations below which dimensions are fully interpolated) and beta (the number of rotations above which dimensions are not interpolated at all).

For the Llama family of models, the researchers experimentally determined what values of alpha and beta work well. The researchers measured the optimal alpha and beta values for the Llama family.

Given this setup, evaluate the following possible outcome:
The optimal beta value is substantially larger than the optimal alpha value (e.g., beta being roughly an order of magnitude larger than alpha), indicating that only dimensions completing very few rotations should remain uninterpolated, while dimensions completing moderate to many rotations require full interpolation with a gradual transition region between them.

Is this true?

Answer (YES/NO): NO